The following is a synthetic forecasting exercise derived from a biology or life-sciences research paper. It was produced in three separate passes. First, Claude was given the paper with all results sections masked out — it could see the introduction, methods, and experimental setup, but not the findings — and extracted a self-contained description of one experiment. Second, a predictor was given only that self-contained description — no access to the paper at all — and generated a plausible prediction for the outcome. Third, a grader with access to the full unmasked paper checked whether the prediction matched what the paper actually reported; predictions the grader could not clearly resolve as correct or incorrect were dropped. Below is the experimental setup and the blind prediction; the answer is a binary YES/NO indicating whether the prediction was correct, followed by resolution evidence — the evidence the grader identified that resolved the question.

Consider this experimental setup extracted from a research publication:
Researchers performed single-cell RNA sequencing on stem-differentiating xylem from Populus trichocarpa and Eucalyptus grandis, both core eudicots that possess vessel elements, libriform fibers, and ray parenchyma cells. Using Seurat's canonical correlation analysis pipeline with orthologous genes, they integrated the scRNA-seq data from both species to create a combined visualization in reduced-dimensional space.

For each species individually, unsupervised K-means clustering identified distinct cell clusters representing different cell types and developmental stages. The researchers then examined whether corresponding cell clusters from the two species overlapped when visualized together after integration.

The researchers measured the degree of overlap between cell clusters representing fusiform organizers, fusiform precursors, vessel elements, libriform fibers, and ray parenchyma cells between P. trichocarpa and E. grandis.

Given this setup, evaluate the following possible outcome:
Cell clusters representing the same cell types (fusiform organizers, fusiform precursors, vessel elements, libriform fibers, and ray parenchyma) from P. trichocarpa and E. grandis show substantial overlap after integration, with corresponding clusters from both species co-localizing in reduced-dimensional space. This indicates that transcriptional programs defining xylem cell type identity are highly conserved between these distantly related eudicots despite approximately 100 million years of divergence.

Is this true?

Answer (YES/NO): YES